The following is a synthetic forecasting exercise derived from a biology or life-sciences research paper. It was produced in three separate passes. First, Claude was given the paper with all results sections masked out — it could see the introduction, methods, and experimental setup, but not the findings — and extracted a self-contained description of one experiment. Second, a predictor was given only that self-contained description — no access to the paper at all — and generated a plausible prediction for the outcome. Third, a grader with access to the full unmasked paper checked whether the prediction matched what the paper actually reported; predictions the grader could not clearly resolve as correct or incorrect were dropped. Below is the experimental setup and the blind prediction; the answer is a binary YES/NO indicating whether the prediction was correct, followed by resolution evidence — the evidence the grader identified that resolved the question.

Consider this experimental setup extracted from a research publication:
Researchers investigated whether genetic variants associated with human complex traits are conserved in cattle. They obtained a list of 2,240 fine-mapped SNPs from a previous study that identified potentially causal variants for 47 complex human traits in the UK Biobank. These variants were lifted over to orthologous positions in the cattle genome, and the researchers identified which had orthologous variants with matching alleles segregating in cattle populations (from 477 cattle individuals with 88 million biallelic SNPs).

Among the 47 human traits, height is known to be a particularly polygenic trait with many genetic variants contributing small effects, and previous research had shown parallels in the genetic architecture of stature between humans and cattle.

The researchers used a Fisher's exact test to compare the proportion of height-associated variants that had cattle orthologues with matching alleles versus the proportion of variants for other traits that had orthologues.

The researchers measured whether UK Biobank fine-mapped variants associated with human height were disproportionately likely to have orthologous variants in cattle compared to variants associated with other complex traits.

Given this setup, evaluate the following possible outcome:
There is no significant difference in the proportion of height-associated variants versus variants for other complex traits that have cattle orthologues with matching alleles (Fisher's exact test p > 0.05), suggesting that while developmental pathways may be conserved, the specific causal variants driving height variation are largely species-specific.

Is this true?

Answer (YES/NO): NO